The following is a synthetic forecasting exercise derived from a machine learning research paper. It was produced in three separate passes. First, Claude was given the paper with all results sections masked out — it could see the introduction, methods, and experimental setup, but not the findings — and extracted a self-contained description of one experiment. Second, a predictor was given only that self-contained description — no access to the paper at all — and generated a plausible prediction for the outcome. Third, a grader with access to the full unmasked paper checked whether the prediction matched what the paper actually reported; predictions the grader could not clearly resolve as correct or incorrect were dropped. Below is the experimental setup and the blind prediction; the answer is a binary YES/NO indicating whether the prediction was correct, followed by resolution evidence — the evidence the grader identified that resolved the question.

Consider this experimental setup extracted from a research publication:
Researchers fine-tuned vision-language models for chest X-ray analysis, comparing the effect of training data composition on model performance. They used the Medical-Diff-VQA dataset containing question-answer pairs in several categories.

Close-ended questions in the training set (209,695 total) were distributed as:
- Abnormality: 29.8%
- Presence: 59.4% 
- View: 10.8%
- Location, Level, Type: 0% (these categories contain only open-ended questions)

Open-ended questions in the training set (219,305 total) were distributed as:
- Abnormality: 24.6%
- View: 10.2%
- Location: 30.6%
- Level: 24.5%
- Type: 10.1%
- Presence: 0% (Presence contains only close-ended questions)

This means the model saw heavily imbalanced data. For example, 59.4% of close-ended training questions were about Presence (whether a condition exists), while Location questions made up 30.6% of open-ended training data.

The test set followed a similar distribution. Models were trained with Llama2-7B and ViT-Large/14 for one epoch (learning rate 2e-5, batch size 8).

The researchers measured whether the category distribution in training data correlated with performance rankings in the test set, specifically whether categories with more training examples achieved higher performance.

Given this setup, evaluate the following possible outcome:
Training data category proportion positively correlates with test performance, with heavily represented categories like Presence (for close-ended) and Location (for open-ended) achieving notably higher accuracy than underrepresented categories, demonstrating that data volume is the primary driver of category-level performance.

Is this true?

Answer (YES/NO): NO